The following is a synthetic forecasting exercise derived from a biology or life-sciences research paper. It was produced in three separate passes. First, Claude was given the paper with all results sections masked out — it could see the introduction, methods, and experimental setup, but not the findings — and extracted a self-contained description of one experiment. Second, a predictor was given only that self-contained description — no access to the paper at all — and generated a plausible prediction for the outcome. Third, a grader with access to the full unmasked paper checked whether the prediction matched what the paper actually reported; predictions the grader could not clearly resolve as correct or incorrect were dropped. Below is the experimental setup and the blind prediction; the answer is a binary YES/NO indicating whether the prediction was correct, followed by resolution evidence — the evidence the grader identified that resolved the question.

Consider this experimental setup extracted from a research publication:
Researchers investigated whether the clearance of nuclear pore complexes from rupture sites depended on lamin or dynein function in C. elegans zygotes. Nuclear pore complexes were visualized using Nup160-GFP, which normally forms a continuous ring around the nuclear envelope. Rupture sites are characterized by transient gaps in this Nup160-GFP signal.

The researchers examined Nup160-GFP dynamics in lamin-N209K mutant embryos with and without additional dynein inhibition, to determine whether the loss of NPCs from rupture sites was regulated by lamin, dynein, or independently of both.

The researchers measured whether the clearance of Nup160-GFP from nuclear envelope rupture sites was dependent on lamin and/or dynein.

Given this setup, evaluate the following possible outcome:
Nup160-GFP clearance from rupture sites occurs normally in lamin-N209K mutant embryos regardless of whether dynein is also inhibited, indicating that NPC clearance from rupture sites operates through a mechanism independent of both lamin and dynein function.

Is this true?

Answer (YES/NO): YES